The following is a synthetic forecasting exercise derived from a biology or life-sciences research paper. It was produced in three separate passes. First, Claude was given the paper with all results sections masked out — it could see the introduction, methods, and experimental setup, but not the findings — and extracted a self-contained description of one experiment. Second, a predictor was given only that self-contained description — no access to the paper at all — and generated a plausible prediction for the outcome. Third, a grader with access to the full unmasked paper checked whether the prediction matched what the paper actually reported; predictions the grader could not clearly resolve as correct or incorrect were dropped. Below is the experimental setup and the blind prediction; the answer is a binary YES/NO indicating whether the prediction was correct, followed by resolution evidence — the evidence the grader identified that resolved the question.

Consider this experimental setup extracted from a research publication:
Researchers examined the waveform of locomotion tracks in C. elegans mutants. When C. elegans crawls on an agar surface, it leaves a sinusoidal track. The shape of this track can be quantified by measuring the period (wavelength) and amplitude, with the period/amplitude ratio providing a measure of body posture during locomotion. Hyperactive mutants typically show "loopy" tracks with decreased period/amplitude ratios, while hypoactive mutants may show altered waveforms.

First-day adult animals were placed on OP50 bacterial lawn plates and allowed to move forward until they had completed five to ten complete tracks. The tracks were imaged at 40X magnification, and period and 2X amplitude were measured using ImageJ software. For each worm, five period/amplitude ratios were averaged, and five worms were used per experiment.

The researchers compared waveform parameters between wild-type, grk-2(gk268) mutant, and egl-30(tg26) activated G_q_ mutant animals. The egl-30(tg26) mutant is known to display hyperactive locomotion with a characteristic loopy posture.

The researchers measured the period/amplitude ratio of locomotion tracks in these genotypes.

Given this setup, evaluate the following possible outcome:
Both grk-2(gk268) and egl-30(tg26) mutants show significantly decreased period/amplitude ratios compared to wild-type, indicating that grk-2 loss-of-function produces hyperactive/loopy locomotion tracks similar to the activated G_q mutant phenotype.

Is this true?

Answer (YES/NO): NO